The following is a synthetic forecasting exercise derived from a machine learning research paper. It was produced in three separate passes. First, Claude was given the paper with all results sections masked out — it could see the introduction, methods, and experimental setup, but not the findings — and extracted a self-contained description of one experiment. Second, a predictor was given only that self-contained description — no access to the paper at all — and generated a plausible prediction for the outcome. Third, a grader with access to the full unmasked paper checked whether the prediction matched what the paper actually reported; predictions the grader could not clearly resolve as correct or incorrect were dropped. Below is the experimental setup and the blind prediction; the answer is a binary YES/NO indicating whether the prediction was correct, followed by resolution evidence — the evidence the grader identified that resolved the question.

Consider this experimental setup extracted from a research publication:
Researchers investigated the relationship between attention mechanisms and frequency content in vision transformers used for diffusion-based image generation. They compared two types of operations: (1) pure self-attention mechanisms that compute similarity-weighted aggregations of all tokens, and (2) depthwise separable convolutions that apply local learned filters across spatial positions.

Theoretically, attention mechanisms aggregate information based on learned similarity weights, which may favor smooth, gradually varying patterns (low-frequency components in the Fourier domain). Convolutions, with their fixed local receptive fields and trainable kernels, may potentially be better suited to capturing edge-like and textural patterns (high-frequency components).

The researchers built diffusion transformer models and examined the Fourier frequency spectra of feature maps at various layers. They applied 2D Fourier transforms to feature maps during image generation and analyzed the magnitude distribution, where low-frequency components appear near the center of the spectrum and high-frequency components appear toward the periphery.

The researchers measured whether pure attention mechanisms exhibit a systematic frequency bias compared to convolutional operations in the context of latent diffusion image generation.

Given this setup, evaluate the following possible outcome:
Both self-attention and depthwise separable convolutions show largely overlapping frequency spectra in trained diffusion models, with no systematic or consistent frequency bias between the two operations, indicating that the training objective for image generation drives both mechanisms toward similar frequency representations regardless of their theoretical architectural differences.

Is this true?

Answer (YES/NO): NO